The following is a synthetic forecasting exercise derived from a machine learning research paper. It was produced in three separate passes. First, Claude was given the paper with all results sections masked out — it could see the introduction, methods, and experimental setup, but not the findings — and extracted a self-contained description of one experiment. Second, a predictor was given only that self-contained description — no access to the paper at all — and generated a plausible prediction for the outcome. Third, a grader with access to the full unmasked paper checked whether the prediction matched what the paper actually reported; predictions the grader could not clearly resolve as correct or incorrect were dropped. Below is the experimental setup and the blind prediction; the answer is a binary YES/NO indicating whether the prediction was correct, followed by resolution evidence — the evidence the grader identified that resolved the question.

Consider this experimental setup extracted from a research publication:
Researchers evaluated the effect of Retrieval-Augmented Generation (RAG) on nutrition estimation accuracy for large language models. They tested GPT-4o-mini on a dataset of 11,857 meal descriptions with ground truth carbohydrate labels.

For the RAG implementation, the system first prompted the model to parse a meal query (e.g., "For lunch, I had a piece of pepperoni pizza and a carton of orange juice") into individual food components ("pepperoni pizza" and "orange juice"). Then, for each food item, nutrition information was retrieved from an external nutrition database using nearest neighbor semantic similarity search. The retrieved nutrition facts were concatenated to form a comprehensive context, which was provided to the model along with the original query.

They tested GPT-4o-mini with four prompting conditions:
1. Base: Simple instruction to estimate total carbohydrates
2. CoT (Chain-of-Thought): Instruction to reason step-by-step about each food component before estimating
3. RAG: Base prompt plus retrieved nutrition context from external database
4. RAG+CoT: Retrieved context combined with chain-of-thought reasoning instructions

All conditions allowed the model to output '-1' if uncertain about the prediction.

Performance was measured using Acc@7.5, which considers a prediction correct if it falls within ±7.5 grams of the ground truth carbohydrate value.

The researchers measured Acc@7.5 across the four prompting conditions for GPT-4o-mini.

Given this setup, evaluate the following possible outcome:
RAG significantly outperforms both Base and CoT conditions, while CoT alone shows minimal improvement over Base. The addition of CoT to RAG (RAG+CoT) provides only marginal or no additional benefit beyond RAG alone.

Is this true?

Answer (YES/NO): NO